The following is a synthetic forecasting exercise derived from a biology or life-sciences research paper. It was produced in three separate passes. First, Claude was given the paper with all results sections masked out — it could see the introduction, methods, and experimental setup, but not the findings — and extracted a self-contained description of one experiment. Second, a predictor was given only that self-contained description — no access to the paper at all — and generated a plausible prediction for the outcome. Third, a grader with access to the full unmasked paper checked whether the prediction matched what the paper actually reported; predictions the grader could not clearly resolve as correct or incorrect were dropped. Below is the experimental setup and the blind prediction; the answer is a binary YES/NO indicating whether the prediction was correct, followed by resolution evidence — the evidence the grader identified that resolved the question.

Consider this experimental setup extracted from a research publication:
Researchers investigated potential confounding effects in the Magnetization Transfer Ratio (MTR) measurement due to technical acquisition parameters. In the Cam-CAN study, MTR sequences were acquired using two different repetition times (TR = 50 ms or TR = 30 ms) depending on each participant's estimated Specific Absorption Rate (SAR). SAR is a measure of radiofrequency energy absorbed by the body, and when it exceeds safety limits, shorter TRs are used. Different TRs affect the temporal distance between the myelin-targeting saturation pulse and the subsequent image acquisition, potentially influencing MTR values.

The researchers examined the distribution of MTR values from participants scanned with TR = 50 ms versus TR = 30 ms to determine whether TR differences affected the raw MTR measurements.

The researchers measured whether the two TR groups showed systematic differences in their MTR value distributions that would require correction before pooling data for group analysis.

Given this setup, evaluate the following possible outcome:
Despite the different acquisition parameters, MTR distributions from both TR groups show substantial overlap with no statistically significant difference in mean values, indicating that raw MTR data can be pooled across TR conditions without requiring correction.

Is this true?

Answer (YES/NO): NO